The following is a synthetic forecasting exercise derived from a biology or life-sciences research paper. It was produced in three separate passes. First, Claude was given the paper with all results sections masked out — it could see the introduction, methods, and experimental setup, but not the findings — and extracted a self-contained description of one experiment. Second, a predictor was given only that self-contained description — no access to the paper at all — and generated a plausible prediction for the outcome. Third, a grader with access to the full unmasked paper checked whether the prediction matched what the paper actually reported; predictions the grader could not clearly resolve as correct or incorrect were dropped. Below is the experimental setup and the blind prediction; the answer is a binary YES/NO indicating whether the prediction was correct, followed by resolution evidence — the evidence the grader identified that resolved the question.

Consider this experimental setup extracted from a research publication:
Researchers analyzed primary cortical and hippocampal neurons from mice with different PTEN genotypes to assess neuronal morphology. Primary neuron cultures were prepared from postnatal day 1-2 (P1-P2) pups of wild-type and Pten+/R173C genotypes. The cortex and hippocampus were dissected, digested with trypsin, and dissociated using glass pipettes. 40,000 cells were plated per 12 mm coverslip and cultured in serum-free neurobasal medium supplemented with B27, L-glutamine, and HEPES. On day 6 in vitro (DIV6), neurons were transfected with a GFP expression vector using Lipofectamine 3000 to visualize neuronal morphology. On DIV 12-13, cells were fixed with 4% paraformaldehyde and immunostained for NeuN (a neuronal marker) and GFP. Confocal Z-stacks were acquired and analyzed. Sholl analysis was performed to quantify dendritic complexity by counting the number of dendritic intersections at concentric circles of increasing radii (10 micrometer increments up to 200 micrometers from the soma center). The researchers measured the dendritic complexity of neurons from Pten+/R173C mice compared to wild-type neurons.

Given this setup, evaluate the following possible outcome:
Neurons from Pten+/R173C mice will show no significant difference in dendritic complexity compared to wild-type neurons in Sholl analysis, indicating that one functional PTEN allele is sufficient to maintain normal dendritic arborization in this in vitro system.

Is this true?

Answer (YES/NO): NO